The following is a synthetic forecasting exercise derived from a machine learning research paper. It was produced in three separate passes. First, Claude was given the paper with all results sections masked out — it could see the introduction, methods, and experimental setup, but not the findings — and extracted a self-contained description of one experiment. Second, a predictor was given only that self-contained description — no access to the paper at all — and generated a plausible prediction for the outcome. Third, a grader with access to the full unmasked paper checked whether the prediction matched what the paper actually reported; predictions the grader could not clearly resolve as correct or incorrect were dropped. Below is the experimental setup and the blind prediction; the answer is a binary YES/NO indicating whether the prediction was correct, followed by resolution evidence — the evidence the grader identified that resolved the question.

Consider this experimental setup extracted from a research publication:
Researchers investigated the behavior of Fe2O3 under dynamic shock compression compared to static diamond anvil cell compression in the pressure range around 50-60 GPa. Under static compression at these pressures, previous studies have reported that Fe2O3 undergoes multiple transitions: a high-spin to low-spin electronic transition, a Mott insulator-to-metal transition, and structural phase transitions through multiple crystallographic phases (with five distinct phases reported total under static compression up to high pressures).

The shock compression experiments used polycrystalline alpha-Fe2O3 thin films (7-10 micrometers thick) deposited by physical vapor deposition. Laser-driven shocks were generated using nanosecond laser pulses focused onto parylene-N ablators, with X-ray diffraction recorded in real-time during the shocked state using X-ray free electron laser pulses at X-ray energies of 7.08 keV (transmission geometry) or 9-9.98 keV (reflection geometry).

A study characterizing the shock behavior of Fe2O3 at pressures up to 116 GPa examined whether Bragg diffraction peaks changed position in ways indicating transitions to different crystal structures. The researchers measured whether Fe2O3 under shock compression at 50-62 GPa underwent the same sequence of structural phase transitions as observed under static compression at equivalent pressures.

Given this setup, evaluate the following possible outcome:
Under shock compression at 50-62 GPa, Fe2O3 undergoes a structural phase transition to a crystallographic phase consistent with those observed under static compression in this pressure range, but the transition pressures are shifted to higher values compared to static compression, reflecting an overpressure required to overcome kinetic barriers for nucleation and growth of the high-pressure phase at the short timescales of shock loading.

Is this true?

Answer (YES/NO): NO